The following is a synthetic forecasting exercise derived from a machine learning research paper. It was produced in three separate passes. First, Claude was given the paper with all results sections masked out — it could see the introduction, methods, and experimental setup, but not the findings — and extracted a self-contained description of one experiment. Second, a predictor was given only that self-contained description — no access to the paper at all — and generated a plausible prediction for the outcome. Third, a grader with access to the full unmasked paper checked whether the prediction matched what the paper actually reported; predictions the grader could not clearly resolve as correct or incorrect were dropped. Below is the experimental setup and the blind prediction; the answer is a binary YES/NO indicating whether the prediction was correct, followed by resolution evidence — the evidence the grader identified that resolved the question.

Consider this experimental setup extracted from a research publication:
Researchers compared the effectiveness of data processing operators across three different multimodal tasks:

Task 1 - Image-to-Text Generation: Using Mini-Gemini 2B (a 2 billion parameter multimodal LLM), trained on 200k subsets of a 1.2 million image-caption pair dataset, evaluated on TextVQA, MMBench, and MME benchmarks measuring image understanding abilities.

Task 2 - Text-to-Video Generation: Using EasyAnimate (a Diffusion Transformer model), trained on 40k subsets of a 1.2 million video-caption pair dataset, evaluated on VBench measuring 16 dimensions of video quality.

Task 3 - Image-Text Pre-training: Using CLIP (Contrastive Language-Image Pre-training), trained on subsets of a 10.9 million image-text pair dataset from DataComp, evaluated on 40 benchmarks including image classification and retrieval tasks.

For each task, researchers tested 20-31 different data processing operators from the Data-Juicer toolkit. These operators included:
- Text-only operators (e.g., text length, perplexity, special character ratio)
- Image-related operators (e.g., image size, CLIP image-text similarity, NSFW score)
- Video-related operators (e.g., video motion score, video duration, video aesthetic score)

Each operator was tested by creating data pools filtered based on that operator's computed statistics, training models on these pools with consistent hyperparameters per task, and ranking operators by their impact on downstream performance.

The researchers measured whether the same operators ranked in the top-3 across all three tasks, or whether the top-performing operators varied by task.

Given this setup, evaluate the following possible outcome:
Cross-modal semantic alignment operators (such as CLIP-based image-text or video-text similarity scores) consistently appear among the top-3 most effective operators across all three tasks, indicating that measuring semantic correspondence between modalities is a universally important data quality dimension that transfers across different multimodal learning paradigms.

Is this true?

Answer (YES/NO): NO